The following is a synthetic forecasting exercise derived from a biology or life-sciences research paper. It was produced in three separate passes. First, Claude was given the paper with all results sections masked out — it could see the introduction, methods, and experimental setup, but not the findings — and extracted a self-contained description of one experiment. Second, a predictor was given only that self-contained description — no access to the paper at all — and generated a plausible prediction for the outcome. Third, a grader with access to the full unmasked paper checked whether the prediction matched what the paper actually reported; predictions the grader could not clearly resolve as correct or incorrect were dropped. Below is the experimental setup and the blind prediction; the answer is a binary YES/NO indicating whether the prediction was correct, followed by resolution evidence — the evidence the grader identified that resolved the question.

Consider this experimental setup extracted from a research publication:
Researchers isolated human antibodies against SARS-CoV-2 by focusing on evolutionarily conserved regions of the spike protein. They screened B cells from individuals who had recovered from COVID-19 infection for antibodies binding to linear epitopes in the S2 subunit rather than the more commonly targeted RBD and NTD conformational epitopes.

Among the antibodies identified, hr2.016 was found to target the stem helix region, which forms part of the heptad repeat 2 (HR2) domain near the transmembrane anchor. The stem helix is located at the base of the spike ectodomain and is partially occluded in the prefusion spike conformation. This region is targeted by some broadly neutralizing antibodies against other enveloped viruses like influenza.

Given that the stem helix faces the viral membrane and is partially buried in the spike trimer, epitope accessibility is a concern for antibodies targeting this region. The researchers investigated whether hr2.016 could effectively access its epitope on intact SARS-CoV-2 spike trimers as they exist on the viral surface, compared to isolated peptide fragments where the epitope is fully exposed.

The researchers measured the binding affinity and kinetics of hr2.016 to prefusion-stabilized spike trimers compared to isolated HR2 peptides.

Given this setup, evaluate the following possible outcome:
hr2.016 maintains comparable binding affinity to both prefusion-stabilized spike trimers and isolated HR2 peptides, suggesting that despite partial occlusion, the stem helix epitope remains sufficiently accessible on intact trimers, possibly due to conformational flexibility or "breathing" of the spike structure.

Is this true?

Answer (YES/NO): YES